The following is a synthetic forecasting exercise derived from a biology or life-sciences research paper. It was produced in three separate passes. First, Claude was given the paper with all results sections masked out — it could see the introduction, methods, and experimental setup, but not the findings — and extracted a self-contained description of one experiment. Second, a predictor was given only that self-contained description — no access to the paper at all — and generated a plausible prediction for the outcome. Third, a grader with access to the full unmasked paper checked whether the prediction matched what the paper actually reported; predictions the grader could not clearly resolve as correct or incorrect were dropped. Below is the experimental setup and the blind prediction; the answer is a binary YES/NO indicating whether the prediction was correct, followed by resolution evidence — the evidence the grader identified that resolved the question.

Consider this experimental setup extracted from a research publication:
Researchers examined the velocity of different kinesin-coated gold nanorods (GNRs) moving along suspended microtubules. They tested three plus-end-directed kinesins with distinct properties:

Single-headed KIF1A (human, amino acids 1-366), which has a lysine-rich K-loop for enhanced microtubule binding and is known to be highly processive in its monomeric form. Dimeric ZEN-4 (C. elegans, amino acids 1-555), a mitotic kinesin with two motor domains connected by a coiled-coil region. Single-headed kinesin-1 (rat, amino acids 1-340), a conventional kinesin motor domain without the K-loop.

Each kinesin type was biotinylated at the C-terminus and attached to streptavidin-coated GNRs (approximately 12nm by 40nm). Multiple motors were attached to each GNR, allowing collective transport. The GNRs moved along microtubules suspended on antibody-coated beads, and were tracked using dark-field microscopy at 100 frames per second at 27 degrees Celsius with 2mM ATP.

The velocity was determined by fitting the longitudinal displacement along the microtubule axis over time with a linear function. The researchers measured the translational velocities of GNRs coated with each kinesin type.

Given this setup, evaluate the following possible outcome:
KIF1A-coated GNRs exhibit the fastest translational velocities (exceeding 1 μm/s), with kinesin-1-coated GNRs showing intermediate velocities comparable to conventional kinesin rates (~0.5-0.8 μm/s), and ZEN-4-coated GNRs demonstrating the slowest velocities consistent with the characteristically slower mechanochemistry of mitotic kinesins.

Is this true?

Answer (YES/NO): NO